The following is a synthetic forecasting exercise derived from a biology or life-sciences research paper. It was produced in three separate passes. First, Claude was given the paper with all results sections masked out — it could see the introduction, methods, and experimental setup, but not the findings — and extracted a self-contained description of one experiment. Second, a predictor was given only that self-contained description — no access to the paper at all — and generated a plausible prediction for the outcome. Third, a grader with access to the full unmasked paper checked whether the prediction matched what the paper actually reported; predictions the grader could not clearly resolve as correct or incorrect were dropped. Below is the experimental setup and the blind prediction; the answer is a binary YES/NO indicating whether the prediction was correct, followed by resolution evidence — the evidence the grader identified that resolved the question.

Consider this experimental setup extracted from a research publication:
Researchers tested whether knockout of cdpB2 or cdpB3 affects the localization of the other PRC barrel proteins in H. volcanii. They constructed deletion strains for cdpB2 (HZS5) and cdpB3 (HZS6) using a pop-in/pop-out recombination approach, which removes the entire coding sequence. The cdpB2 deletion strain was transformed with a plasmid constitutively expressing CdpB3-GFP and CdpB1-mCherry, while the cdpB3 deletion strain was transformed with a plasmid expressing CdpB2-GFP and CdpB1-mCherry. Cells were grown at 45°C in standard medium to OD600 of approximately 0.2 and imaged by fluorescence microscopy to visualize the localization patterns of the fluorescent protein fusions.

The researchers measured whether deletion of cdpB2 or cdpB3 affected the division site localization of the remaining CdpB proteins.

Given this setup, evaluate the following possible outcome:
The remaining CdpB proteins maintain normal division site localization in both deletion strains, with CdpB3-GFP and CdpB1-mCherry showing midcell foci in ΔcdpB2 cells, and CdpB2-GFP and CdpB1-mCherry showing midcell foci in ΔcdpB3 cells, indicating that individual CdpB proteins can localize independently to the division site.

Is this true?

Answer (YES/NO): NO